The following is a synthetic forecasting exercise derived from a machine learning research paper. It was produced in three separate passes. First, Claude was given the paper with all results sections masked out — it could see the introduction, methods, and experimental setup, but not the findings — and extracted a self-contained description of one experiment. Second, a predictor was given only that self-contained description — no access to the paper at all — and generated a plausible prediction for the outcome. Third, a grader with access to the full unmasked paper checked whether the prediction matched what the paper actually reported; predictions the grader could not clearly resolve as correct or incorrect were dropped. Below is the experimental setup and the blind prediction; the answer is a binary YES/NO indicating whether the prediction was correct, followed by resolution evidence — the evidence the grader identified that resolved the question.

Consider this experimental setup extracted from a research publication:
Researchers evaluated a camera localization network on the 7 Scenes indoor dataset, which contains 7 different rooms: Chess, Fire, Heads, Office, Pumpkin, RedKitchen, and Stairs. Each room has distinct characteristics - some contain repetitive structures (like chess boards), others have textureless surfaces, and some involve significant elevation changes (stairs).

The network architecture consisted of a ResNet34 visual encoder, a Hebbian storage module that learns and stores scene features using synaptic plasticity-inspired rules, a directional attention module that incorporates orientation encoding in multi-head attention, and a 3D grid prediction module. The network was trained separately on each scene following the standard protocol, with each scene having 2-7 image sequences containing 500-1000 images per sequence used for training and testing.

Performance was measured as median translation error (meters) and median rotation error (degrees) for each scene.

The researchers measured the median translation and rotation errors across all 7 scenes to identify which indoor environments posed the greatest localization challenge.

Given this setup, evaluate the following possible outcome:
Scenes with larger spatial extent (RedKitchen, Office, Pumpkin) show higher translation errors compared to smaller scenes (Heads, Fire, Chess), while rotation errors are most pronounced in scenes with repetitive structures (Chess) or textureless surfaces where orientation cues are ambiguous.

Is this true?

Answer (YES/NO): NO